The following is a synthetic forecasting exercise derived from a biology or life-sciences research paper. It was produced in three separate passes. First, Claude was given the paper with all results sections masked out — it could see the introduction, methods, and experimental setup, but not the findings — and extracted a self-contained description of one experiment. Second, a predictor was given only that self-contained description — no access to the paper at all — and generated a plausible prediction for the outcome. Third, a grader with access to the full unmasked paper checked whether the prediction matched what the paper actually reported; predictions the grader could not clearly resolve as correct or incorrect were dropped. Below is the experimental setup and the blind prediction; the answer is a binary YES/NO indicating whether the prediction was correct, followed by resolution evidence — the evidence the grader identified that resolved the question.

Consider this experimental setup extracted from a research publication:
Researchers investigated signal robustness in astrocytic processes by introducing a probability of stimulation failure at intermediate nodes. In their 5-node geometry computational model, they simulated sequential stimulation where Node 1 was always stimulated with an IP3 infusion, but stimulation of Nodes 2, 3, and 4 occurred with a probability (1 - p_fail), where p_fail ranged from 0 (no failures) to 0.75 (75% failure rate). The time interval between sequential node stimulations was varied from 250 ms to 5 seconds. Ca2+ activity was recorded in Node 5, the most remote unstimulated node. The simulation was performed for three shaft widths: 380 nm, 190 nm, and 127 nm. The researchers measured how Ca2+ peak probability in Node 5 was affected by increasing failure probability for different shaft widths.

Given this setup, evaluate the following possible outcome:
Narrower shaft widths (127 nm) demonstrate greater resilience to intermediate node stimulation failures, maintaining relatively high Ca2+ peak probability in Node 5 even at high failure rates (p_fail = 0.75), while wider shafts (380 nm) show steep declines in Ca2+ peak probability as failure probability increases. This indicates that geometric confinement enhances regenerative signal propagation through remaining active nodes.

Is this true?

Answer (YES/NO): YES